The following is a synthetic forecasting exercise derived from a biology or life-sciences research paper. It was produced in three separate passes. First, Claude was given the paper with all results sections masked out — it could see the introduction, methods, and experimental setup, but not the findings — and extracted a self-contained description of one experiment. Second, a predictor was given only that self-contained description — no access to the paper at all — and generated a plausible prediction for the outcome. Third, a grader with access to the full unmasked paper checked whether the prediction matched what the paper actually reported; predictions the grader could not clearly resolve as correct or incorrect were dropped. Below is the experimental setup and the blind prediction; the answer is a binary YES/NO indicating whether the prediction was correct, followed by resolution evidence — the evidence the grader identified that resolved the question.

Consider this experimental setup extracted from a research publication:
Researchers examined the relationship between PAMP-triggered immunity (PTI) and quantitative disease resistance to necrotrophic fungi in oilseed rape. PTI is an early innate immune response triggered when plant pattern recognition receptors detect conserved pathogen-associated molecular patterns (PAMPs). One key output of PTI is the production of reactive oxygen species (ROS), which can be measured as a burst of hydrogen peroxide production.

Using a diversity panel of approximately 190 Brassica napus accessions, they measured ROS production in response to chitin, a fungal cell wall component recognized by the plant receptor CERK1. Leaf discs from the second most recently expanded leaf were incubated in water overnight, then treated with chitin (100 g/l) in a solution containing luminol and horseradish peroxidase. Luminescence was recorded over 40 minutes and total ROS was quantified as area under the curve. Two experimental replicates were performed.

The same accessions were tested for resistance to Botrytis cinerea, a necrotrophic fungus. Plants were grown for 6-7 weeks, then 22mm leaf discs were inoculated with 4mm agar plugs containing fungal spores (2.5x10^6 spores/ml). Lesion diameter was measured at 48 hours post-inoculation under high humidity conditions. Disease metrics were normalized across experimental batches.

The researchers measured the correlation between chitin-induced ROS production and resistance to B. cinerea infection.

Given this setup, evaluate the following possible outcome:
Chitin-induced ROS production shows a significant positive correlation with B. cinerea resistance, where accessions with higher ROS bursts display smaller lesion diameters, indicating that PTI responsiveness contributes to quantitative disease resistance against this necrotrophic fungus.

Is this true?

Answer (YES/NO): NO